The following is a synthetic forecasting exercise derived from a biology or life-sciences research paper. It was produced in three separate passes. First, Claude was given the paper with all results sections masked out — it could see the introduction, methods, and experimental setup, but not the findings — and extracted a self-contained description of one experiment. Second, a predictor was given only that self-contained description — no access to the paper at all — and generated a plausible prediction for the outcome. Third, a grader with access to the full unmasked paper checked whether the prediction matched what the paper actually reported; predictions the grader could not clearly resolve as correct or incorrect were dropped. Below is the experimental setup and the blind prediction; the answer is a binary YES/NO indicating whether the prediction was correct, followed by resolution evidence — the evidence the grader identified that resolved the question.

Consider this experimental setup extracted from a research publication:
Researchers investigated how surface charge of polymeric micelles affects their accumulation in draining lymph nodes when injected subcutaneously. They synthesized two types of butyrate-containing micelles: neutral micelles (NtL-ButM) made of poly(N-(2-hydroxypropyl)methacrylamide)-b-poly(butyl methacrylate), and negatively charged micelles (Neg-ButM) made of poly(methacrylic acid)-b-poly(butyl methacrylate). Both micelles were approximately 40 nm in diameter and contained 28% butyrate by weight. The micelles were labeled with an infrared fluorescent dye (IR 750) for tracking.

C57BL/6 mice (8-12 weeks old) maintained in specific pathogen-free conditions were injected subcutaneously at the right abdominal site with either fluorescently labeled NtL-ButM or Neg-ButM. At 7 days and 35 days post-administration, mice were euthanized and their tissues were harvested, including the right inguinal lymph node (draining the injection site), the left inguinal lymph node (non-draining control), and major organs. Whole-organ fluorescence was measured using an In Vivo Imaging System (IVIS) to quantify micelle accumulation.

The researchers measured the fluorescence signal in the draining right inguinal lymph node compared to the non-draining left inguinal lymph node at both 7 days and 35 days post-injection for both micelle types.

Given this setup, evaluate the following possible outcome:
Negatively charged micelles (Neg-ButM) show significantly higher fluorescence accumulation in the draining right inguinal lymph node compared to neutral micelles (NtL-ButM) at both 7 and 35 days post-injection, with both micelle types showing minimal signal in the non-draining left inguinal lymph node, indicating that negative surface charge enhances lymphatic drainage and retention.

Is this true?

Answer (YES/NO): NO